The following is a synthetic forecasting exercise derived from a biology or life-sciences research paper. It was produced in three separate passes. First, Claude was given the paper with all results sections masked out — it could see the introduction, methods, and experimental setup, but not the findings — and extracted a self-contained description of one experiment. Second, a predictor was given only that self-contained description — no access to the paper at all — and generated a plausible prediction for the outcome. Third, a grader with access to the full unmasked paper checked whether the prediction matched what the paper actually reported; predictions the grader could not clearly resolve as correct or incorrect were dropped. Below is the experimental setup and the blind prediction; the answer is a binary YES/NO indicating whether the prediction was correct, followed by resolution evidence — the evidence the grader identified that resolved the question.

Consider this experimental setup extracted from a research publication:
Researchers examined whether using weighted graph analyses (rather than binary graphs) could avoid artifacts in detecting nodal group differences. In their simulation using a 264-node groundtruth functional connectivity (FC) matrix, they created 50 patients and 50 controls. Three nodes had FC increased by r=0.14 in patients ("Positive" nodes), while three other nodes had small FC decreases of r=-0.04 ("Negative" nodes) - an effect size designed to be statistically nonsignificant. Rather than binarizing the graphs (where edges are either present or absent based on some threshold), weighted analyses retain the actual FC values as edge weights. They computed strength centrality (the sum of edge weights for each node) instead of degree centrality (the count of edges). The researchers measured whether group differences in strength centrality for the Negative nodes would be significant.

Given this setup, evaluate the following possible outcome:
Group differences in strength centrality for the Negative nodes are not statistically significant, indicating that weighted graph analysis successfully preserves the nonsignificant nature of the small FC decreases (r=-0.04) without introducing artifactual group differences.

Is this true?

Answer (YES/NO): YES